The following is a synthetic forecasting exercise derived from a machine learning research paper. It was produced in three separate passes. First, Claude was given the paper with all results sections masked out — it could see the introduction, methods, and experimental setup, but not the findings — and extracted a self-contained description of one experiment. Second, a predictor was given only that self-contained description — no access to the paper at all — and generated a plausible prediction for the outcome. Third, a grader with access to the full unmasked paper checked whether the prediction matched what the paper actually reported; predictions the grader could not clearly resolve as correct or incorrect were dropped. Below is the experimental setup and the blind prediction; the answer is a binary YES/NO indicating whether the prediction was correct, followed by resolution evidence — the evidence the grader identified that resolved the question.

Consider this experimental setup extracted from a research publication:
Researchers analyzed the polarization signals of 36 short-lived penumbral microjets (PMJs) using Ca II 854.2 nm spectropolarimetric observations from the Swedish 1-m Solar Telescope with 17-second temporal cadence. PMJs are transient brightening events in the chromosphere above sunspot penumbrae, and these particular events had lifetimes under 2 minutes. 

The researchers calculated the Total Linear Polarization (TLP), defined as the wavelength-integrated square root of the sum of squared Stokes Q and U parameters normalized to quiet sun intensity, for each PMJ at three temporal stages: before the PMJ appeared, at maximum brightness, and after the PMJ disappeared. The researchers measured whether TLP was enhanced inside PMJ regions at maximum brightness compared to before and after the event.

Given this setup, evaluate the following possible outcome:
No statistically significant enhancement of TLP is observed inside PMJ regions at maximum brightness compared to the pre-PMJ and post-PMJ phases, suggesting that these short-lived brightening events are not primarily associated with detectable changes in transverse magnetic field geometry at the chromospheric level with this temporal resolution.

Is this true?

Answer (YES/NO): NO